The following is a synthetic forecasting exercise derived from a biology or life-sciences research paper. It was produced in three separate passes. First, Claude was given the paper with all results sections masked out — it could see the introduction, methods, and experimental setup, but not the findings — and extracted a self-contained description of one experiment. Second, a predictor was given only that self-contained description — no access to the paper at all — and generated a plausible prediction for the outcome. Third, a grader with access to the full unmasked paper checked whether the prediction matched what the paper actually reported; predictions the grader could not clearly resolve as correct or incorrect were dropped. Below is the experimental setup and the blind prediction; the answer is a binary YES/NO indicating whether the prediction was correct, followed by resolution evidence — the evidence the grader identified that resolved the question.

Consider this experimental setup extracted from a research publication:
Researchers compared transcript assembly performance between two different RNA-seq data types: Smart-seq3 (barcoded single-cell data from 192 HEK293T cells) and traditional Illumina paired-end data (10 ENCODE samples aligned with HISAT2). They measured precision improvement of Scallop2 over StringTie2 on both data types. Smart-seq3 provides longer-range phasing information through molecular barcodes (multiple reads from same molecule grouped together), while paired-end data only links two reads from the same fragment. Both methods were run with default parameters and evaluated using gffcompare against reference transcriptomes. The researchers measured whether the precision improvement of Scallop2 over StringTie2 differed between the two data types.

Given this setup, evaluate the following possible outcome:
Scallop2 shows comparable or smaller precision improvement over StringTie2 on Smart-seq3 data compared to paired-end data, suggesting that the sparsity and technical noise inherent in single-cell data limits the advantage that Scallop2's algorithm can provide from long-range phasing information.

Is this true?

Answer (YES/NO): NO